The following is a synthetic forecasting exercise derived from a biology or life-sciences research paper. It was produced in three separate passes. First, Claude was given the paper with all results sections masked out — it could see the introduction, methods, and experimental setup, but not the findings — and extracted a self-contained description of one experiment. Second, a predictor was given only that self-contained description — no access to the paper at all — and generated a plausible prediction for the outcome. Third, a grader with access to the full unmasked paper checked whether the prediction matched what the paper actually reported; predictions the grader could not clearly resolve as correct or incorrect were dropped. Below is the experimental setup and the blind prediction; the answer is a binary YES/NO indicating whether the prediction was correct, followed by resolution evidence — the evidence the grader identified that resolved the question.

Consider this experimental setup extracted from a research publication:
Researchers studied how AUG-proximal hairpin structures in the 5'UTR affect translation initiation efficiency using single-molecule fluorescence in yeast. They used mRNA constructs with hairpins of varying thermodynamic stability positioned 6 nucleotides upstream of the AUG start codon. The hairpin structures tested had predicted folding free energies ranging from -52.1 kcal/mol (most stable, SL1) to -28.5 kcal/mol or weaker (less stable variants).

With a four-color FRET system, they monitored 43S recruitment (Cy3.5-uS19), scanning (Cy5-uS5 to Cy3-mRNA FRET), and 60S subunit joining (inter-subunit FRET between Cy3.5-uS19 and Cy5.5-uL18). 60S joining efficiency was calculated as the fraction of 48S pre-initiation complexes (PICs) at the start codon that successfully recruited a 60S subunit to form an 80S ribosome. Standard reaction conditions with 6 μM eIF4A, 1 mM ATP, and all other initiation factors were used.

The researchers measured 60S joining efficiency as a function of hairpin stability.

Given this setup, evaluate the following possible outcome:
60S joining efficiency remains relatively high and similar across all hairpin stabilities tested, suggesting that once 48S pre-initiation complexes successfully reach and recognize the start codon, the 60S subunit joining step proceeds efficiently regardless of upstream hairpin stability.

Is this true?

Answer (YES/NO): NO